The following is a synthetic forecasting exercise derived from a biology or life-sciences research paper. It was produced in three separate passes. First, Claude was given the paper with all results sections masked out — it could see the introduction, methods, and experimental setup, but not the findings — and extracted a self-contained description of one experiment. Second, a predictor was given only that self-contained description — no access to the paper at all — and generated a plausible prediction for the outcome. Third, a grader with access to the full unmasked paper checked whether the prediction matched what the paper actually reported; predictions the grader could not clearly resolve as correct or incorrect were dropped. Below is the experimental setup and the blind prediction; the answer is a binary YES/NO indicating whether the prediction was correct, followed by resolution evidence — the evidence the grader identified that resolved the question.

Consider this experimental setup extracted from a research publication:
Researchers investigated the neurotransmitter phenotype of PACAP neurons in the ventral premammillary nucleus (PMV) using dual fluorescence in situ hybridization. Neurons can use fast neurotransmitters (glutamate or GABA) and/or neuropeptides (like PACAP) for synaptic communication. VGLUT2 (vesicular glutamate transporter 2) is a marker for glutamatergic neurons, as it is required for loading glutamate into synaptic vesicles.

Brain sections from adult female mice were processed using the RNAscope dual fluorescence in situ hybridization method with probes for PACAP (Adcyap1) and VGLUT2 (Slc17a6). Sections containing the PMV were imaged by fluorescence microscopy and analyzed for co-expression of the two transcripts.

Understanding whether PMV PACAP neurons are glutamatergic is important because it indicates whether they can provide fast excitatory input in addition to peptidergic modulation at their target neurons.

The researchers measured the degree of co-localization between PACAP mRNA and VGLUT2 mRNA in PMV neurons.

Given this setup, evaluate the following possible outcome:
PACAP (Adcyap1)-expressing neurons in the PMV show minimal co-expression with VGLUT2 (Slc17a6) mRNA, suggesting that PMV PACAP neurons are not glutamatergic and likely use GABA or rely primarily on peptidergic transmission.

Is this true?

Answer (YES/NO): NO